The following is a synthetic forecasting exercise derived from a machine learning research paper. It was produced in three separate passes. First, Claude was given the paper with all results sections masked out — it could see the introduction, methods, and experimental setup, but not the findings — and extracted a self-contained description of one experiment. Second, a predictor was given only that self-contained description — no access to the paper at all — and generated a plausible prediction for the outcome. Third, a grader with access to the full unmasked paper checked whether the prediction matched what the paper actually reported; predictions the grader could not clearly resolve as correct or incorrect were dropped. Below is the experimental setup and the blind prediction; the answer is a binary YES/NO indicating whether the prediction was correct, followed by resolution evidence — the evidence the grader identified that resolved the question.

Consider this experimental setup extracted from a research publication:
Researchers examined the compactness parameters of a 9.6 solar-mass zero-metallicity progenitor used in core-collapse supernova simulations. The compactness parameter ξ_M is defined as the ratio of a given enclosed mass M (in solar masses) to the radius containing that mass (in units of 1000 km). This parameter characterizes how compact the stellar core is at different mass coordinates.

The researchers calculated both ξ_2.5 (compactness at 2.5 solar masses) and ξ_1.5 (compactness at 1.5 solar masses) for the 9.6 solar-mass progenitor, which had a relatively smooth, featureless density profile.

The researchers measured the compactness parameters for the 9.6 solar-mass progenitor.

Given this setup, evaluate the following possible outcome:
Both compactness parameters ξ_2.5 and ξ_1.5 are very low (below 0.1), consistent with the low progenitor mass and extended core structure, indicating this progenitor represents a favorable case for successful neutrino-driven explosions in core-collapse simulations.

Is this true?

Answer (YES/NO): YES